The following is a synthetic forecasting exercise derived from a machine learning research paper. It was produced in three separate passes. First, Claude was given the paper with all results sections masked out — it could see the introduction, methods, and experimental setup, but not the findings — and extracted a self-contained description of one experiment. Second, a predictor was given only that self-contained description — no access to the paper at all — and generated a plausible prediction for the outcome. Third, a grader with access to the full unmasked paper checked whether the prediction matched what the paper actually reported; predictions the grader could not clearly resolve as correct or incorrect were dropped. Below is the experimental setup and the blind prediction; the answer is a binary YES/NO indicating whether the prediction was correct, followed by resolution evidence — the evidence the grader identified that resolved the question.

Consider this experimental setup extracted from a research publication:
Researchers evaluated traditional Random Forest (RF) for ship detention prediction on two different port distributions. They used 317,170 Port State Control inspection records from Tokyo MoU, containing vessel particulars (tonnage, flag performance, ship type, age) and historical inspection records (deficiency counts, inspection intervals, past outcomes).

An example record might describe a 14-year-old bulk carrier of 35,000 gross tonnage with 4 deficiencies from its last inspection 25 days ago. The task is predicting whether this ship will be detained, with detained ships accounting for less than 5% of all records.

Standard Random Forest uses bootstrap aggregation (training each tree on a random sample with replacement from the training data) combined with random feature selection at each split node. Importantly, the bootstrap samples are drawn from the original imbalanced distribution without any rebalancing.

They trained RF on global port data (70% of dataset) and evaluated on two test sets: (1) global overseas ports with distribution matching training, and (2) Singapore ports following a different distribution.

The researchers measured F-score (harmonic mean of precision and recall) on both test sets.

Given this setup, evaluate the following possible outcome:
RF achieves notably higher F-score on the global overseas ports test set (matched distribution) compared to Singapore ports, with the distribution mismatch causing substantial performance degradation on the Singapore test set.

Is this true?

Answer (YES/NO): NO